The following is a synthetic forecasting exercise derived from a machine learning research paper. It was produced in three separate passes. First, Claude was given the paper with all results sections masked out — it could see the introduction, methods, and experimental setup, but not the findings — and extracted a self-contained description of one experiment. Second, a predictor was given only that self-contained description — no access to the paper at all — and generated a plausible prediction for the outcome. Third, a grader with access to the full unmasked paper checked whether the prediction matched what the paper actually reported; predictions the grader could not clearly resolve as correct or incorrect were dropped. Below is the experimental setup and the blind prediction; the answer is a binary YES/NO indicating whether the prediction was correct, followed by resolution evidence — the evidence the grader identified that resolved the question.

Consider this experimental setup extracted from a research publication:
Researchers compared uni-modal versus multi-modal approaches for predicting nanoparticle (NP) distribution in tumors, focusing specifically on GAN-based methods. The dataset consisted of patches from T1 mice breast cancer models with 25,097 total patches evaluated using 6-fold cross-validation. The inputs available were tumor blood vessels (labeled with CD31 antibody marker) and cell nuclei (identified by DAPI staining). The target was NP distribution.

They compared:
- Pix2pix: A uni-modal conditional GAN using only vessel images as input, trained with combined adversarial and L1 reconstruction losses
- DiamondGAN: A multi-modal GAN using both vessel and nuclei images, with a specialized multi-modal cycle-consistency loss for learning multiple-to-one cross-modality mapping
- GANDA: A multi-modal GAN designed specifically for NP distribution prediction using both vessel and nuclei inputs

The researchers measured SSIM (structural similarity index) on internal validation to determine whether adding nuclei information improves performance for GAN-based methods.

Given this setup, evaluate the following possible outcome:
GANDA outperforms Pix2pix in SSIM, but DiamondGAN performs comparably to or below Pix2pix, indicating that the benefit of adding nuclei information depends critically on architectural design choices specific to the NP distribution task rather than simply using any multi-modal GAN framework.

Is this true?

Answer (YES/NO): NO